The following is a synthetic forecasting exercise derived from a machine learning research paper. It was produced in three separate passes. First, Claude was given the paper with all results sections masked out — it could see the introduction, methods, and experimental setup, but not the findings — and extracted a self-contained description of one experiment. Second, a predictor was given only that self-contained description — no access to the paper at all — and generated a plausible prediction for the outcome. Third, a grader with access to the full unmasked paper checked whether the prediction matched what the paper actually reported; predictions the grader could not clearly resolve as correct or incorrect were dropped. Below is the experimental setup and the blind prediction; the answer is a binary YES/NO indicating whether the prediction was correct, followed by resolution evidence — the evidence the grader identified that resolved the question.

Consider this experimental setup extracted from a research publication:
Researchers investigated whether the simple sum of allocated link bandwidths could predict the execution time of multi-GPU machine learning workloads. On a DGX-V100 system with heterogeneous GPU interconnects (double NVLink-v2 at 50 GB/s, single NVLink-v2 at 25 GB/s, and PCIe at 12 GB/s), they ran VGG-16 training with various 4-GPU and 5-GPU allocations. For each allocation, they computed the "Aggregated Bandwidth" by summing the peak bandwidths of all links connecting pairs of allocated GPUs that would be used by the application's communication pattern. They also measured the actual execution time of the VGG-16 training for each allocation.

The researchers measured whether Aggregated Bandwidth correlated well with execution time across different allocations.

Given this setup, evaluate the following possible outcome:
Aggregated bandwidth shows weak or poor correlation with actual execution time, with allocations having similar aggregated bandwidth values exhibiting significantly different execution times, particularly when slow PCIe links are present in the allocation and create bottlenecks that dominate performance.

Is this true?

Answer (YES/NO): NO